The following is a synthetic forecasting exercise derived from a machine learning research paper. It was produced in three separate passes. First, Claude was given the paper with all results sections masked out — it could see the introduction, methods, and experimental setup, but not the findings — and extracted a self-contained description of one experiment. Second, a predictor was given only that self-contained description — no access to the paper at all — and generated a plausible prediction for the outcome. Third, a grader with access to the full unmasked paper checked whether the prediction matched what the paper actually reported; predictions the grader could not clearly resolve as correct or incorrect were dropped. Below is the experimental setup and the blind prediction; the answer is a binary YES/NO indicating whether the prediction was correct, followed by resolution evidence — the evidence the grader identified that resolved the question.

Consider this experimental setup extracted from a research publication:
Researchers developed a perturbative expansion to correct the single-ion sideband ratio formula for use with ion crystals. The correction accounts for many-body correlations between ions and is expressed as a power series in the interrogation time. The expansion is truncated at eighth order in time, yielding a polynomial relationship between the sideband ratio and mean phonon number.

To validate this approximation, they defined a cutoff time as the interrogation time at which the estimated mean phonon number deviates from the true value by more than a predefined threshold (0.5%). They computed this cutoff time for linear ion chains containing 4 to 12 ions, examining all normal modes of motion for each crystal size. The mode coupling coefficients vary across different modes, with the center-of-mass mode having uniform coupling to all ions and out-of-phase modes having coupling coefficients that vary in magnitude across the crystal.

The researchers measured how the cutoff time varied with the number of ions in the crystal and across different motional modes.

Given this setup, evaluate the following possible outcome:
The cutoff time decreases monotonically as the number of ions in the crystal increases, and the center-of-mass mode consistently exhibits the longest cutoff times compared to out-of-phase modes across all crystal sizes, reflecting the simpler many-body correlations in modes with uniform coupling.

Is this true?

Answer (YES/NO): NO